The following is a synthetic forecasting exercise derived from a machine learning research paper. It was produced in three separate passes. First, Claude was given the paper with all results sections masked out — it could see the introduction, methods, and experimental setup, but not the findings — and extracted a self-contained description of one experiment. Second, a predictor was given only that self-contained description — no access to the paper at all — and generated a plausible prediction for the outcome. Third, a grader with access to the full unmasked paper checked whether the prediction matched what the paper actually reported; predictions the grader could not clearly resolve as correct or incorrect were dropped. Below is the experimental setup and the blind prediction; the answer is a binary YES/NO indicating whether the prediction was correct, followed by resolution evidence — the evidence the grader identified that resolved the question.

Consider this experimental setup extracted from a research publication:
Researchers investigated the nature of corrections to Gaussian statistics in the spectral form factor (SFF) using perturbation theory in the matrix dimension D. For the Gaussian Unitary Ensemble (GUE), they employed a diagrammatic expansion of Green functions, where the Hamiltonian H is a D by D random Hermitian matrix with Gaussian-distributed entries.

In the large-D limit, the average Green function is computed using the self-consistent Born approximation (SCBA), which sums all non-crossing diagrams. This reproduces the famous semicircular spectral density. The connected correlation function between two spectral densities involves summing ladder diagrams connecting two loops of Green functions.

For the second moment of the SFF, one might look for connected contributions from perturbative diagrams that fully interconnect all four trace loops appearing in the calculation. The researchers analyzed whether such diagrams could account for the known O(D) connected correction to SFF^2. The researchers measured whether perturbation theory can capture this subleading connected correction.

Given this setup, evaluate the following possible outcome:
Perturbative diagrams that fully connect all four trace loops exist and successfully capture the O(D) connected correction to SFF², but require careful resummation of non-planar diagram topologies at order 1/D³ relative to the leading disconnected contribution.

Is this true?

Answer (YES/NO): NO